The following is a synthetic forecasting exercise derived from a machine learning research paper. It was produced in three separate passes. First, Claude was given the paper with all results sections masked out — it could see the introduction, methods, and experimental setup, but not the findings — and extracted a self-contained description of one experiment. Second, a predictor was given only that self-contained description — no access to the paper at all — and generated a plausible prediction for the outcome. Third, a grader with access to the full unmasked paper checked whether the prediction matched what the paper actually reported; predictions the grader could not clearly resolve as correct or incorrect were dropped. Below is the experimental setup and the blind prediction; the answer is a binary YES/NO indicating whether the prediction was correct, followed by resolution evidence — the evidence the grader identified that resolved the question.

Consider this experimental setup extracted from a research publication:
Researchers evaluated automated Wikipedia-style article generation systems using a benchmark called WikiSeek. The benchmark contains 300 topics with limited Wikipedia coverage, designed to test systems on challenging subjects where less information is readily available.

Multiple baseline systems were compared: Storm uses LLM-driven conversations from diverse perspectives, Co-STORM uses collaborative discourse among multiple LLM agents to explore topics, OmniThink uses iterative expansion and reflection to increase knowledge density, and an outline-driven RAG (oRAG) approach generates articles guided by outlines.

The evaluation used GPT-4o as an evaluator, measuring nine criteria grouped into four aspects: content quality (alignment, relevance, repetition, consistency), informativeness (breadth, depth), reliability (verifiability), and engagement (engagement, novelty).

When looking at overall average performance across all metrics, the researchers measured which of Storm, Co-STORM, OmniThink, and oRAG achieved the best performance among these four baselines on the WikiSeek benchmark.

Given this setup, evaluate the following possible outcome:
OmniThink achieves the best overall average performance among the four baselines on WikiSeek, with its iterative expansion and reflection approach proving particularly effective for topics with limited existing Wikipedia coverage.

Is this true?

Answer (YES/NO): NO